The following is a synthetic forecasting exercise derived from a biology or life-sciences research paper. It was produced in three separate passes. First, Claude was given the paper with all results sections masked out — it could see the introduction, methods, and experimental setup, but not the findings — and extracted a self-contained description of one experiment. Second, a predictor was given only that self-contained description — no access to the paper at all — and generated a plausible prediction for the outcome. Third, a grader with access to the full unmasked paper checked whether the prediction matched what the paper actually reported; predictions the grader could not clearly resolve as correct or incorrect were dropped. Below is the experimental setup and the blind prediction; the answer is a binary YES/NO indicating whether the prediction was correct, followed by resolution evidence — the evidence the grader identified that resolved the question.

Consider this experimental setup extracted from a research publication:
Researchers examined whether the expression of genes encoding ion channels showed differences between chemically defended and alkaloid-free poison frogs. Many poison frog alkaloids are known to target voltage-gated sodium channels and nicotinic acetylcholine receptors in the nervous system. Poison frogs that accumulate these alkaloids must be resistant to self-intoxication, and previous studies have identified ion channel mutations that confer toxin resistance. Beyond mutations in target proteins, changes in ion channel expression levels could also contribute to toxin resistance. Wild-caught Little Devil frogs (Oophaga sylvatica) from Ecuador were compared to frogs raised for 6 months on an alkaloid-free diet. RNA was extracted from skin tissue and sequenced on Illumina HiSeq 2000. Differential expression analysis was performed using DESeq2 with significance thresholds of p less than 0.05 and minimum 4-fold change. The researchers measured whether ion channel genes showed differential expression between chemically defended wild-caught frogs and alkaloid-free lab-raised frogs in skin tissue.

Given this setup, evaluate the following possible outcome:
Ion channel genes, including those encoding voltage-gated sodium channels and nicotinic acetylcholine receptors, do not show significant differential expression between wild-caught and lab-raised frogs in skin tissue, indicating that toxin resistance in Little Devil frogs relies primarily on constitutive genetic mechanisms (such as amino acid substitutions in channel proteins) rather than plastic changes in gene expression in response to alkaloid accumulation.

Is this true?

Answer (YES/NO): NO